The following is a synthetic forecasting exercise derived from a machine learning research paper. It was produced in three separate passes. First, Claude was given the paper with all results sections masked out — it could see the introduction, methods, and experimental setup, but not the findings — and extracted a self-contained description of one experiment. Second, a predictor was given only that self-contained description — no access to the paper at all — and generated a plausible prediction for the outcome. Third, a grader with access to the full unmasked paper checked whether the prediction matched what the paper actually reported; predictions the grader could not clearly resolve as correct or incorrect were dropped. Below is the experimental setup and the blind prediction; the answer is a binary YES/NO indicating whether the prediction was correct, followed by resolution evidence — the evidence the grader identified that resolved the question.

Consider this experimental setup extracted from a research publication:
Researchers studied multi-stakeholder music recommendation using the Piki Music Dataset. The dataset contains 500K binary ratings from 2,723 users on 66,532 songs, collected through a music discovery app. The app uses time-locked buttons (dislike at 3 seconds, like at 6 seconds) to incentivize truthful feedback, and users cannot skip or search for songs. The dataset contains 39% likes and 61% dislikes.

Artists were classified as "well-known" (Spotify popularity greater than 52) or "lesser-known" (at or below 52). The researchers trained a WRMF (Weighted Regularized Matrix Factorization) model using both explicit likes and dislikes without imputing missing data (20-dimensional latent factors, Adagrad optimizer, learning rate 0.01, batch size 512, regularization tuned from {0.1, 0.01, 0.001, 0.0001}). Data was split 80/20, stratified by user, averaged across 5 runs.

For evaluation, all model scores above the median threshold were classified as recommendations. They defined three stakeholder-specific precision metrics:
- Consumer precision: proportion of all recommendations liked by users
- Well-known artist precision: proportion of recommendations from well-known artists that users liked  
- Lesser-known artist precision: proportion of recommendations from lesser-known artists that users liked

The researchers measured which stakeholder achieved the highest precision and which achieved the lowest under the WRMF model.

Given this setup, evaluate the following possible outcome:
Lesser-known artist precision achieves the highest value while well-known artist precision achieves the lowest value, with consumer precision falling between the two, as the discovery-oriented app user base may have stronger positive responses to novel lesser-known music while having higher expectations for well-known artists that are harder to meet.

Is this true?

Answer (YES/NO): NO